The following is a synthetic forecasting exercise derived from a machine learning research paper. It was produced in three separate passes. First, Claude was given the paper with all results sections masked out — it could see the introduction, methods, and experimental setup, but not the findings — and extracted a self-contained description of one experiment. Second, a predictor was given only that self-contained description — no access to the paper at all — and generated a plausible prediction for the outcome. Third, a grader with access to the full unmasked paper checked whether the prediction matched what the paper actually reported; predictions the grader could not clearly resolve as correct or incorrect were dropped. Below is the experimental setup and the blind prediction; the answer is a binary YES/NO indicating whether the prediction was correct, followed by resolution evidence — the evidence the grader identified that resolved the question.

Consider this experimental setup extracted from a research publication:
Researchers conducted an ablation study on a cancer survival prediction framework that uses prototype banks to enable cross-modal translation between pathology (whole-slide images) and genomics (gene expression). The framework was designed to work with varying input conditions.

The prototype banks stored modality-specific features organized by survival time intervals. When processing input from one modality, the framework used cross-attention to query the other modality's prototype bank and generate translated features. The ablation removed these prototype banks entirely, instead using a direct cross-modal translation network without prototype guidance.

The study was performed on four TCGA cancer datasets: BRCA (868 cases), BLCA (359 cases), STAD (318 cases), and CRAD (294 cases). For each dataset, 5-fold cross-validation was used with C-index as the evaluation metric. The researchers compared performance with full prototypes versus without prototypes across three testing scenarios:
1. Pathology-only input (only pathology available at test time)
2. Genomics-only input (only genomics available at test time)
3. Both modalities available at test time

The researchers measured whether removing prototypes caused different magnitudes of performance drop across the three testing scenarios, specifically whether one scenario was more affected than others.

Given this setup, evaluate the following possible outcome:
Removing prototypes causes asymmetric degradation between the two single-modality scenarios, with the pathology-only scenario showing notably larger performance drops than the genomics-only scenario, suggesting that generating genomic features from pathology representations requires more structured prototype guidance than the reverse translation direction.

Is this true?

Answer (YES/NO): NO